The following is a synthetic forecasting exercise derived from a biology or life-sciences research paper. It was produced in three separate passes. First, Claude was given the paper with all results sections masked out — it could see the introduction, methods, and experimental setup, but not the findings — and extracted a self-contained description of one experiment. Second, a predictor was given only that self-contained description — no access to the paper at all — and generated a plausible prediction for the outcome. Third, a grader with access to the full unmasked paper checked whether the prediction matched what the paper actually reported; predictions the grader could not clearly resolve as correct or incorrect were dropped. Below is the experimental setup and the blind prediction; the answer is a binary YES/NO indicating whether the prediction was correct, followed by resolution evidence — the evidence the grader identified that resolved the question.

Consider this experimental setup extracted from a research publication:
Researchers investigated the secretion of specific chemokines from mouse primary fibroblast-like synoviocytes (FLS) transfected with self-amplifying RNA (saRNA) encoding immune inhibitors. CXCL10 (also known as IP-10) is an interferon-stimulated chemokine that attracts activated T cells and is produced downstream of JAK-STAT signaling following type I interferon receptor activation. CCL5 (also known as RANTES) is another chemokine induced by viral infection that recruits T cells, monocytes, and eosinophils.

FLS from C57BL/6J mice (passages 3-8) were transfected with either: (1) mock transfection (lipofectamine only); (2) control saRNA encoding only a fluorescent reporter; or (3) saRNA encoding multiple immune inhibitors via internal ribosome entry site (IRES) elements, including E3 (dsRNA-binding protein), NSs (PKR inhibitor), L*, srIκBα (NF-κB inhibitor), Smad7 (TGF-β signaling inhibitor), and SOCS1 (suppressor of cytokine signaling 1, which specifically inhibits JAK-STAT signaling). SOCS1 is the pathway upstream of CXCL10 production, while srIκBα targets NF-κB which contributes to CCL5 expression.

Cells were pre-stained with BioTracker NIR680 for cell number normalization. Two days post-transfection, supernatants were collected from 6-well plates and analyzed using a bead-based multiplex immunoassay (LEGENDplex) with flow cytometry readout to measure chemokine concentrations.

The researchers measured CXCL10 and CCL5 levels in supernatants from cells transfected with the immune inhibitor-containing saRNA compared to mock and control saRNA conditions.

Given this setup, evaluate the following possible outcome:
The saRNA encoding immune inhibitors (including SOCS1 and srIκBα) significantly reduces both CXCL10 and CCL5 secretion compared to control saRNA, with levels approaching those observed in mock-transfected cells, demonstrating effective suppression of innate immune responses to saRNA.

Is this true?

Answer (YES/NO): YES